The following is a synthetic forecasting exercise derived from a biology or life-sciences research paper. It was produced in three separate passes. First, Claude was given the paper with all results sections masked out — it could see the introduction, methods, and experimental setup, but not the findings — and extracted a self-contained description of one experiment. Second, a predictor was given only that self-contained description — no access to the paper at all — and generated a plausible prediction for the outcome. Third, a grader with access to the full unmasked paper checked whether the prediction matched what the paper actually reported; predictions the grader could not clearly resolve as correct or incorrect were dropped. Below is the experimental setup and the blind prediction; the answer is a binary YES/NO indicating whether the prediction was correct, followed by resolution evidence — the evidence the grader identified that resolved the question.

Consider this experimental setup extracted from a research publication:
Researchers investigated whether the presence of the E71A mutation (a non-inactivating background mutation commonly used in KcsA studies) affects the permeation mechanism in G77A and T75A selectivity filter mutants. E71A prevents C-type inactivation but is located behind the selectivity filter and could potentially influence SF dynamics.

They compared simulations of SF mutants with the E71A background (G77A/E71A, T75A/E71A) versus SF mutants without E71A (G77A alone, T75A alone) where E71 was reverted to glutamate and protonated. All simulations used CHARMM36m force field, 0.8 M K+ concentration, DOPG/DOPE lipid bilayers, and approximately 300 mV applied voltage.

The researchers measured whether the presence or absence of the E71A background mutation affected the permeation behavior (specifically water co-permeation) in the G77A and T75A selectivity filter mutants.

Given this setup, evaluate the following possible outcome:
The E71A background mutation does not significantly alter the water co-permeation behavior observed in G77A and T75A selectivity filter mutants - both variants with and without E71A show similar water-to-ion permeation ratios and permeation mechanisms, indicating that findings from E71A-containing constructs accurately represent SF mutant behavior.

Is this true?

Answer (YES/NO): YES